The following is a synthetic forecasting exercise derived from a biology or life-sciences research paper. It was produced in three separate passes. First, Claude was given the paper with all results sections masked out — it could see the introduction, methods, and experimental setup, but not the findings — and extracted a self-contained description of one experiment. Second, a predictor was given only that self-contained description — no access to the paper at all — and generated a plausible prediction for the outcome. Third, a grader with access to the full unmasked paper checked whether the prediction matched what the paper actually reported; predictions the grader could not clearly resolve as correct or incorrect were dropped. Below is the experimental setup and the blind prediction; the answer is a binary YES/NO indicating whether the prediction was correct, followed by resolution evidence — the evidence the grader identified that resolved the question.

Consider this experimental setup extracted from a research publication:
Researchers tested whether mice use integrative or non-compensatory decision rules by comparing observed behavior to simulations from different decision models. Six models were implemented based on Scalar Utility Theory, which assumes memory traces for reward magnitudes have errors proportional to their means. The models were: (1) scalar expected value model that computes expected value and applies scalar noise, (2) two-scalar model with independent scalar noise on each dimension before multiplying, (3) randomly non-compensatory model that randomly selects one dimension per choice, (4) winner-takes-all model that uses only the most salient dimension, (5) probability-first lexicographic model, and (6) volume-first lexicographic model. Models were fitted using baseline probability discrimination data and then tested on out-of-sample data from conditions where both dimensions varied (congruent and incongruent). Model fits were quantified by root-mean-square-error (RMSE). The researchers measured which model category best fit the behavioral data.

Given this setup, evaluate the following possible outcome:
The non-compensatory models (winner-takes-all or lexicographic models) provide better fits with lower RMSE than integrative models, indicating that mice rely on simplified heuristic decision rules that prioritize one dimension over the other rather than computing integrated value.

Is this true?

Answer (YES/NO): NO